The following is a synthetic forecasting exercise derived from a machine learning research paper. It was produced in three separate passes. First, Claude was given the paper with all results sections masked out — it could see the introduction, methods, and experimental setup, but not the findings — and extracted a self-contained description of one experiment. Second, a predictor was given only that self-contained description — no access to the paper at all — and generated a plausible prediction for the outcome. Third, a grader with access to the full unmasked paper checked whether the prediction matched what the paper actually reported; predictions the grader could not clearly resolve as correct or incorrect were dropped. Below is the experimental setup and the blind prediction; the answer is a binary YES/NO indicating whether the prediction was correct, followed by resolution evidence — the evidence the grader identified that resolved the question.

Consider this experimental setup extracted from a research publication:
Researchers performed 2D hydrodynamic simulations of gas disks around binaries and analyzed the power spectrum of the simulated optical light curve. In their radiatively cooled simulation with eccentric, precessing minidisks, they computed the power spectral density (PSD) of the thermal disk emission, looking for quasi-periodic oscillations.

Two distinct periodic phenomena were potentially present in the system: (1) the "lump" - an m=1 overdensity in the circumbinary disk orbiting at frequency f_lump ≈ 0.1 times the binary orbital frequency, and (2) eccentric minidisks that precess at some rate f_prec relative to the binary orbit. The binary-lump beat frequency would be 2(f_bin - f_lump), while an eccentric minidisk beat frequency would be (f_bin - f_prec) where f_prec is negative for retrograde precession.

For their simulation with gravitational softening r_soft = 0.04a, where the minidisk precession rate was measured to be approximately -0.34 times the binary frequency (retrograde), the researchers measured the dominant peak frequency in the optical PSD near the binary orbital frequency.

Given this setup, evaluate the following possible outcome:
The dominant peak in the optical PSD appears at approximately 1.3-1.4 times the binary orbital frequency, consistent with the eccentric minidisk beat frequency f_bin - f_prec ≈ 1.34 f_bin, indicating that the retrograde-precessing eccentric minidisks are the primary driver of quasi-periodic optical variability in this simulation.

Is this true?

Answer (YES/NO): YES